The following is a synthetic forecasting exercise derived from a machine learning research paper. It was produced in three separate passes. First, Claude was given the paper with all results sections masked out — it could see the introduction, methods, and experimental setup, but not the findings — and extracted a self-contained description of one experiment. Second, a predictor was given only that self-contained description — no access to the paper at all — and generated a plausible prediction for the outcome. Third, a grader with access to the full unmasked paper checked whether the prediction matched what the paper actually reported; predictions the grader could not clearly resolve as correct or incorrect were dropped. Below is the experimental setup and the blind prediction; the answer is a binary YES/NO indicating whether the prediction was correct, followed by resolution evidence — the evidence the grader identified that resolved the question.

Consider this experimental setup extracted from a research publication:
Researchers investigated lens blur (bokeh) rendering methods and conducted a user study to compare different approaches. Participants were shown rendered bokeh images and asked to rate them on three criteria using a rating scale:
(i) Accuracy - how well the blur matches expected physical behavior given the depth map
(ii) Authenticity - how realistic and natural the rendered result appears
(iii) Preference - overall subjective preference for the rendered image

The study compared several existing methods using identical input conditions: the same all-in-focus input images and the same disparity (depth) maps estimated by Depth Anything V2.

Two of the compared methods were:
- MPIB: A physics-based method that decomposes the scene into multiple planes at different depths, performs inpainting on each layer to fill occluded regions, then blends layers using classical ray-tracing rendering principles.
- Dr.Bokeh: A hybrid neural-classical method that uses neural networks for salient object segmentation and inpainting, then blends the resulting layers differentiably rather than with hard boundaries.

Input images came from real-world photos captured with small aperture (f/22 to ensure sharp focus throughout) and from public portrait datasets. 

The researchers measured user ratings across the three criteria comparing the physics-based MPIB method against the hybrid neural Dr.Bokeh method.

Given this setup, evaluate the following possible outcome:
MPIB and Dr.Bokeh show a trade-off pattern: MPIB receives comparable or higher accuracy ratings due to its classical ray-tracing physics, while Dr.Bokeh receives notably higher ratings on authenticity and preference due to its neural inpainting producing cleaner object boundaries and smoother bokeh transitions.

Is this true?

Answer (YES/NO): NO